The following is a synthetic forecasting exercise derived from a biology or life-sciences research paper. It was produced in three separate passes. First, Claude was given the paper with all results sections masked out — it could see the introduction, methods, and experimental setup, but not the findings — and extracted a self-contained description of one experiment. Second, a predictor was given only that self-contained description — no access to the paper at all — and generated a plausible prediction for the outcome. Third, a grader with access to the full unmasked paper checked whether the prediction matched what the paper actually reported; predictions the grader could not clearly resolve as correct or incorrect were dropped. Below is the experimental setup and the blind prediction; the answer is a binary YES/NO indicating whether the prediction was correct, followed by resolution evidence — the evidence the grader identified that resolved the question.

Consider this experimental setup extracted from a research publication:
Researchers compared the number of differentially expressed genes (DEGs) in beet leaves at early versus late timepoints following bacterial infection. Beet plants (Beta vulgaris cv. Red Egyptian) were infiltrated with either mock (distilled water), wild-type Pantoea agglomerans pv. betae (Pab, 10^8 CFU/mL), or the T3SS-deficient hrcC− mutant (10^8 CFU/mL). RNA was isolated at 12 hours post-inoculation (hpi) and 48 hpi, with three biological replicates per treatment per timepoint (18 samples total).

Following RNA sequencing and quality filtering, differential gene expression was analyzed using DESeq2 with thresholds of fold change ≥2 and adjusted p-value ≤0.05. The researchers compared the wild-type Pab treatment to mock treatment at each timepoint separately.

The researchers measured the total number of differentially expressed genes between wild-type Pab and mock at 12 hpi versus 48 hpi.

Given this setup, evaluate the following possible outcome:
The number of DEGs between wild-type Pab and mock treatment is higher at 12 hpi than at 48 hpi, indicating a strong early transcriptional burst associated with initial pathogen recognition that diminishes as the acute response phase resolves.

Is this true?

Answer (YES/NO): NO